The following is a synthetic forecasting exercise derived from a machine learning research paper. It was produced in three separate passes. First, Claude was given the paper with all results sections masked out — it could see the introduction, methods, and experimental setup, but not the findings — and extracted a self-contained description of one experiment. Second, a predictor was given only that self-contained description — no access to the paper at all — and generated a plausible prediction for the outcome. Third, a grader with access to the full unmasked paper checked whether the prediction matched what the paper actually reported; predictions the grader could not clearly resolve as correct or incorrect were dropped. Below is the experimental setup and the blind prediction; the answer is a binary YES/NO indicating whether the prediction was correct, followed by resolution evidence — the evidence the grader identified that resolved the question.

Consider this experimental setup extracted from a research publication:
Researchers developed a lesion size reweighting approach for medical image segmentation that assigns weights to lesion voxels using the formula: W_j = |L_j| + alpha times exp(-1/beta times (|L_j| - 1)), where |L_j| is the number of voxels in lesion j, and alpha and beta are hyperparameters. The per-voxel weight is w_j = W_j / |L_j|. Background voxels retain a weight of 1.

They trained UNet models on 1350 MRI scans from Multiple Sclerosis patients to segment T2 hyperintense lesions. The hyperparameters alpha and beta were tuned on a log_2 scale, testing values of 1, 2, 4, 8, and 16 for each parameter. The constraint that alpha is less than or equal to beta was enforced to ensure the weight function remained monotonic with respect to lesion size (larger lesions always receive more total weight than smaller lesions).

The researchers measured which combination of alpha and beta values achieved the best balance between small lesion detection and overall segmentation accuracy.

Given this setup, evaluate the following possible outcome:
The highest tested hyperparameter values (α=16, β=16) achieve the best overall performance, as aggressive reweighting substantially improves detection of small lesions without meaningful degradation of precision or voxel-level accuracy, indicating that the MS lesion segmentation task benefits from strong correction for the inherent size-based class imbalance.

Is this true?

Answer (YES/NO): NO